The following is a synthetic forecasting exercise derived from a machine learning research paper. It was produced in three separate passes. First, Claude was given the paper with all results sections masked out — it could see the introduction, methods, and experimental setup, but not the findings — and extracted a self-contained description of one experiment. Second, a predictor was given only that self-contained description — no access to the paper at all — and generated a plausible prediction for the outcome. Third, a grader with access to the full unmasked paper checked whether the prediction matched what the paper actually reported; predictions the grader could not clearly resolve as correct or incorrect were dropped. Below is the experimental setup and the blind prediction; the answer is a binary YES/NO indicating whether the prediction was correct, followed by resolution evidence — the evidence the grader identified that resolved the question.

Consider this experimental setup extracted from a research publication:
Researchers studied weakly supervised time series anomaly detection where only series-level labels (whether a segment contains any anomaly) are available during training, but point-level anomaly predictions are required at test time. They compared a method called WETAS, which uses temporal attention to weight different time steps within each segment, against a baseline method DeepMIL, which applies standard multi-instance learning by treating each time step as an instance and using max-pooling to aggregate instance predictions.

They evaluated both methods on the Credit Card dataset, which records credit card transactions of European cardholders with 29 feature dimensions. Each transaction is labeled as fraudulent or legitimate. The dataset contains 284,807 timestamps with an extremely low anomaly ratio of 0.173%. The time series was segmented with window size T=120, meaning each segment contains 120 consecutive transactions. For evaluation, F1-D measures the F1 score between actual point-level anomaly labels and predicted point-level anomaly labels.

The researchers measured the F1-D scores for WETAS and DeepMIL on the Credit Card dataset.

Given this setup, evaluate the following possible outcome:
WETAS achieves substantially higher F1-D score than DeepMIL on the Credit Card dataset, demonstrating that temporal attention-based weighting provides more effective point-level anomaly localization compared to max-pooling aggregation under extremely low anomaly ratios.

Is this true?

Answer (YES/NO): YES